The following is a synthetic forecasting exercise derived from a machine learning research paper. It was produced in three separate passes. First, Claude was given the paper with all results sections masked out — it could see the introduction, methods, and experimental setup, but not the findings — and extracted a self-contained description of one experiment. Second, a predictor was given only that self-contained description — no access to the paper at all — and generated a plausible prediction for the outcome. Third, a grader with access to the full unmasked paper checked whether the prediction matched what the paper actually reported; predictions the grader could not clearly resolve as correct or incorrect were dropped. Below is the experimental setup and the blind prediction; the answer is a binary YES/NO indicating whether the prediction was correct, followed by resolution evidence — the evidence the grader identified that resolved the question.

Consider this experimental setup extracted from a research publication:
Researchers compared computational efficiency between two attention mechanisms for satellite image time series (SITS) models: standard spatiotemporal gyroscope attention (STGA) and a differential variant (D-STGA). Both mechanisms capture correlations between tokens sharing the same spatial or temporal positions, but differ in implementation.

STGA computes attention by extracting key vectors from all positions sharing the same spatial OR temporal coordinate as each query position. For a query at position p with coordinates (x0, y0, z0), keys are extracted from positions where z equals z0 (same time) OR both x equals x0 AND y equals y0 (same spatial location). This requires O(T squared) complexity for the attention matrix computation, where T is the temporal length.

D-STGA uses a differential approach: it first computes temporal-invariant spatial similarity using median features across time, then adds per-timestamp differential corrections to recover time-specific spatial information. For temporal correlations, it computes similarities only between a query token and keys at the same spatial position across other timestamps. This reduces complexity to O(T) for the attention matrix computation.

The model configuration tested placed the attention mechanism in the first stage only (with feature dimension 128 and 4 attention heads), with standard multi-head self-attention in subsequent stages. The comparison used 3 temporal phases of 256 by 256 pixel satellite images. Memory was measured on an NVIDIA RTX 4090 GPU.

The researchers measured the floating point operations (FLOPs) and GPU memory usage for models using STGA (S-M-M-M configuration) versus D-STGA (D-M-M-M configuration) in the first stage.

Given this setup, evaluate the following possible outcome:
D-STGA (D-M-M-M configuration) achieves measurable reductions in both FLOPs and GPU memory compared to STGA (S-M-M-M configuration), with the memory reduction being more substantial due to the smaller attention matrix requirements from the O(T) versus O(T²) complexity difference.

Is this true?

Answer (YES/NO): NO